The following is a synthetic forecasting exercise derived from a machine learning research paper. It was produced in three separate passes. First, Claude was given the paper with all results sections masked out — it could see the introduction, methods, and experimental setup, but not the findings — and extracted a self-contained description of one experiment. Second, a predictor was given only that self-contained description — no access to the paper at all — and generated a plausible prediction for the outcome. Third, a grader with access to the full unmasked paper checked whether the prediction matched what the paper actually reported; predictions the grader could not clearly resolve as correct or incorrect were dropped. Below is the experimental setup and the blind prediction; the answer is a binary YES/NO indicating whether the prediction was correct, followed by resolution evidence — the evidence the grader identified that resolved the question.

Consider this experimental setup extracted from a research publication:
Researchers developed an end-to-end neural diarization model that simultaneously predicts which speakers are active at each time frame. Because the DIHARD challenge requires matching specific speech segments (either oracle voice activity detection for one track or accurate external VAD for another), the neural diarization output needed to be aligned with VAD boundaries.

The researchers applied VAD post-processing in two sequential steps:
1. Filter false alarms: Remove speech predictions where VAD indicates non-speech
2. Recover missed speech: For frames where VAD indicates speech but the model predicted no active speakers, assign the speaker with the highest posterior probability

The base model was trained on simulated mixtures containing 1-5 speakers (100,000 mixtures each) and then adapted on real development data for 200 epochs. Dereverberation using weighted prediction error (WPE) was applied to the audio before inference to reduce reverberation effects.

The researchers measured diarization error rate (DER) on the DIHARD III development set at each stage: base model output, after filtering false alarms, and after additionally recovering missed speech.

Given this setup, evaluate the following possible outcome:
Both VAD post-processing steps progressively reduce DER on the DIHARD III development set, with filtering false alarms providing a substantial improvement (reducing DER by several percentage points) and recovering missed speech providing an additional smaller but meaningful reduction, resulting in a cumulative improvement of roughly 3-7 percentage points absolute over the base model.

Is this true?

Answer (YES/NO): NO